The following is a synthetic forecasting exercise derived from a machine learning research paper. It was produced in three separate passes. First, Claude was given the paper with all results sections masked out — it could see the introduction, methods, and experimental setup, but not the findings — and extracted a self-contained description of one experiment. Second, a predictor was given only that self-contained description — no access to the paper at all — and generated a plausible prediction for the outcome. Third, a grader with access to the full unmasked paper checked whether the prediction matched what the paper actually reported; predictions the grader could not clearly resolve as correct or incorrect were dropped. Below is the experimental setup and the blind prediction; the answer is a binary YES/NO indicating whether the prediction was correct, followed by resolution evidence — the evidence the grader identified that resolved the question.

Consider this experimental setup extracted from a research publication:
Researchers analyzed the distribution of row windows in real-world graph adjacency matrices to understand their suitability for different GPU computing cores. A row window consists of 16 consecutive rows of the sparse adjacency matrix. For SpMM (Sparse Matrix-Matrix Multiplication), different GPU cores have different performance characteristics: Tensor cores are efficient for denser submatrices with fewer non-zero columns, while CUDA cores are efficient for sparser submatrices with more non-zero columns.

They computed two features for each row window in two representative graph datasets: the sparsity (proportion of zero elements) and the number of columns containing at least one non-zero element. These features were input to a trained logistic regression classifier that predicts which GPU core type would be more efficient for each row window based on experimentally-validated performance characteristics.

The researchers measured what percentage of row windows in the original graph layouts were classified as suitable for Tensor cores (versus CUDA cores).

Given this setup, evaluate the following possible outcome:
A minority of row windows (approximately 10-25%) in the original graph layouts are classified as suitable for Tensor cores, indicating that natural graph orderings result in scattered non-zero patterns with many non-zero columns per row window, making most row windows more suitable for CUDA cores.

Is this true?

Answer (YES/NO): YES